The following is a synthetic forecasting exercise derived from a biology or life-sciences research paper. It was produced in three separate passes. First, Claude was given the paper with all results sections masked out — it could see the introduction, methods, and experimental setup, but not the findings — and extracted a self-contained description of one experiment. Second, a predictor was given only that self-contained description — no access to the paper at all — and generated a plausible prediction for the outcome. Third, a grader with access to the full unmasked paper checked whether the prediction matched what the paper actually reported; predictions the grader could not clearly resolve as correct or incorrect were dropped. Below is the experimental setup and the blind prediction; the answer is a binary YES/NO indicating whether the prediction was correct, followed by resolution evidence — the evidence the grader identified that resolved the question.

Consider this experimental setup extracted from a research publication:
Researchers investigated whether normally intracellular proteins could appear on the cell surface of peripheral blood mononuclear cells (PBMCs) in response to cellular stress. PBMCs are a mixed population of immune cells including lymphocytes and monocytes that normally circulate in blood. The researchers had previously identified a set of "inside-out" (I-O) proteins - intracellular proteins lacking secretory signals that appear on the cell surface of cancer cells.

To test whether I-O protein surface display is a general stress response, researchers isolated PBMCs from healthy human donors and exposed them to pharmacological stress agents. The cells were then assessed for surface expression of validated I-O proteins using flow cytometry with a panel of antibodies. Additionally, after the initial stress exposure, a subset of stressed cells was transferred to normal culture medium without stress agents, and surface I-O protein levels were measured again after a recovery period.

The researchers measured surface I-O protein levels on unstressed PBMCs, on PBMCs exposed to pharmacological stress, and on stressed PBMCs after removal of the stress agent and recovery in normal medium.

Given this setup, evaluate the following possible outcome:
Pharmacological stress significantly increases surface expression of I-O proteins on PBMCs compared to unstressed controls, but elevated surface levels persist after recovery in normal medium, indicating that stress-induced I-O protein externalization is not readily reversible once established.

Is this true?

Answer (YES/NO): NO